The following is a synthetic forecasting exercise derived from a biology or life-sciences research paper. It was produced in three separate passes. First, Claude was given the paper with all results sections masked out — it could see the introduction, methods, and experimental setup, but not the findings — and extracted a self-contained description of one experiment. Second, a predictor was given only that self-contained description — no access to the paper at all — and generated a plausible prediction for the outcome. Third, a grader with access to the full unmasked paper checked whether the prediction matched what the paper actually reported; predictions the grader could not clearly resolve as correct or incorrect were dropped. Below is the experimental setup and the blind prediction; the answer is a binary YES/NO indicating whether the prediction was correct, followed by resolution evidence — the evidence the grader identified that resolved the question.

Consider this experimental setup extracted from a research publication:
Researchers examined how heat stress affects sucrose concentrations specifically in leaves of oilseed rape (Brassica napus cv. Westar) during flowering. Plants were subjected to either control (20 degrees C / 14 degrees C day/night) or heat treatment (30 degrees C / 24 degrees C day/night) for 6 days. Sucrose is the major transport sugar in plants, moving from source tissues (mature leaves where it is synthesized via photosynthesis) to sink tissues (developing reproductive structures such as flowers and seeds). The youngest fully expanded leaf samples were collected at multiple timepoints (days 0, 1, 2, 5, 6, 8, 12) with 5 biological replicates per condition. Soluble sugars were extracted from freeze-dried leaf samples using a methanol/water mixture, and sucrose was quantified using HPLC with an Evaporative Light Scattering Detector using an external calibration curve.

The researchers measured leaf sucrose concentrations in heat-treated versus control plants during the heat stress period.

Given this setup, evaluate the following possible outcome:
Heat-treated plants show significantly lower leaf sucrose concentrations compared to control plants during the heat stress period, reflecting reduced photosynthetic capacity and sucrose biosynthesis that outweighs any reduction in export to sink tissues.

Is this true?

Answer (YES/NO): NO